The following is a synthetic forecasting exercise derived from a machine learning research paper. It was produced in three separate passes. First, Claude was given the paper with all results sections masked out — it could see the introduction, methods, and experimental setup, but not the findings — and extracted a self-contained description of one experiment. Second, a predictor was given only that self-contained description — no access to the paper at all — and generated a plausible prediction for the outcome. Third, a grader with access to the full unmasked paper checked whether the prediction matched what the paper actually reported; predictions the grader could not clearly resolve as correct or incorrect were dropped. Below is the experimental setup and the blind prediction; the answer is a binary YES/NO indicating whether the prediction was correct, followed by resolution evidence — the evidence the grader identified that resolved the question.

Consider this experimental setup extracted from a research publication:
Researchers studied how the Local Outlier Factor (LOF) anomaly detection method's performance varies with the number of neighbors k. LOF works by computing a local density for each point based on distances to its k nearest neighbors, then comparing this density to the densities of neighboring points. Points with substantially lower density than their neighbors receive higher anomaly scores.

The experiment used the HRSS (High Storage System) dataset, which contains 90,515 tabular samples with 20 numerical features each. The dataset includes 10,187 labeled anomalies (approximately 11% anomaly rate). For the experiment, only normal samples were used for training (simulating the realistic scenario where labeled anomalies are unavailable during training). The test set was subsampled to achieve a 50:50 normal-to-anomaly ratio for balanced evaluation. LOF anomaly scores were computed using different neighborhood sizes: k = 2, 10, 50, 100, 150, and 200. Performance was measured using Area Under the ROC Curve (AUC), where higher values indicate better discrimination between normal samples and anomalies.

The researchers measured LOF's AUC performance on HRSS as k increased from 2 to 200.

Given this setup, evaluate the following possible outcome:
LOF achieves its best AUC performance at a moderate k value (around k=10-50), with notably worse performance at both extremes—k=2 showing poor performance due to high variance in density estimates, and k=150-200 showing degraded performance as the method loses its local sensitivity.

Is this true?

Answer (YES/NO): NO